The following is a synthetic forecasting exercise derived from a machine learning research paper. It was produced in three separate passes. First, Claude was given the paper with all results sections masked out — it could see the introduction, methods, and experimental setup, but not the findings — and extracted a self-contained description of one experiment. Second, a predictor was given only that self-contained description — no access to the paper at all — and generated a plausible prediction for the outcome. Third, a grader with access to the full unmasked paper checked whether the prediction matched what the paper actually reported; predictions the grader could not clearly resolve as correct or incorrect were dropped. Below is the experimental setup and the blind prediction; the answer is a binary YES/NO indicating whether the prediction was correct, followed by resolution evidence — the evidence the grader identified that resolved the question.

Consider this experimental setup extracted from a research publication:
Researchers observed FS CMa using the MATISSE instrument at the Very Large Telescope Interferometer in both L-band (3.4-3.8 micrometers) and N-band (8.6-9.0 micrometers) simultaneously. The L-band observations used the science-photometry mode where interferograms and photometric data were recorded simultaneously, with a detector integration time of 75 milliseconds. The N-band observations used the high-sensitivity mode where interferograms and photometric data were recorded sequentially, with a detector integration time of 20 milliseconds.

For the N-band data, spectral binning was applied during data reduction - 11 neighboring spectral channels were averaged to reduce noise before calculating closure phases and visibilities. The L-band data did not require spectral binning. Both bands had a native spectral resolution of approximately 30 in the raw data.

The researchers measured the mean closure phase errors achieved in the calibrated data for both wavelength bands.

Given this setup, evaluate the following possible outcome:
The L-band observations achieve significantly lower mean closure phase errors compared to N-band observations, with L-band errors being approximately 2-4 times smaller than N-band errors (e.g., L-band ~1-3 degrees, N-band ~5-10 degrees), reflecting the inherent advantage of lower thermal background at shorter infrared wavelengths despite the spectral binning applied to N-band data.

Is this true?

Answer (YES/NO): YES